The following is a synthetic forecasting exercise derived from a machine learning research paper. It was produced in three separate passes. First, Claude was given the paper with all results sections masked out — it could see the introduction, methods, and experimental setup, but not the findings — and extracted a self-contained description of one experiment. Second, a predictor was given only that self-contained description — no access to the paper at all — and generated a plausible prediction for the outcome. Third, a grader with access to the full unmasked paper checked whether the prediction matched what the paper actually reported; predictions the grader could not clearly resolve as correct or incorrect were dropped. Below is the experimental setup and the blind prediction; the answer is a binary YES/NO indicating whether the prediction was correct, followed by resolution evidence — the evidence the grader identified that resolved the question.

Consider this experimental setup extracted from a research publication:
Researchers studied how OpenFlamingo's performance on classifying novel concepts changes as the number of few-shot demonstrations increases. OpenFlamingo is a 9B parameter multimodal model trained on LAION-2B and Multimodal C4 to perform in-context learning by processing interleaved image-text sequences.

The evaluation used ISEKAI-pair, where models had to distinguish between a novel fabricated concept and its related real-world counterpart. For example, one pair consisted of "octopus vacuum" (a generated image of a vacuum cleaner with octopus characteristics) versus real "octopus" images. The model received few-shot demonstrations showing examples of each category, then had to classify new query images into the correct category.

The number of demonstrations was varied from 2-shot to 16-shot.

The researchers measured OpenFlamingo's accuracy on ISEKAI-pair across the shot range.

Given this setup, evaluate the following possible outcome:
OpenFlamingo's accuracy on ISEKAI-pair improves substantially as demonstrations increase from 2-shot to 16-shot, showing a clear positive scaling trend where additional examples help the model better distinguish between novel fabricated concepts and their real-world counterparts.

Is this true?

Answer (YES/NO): YES